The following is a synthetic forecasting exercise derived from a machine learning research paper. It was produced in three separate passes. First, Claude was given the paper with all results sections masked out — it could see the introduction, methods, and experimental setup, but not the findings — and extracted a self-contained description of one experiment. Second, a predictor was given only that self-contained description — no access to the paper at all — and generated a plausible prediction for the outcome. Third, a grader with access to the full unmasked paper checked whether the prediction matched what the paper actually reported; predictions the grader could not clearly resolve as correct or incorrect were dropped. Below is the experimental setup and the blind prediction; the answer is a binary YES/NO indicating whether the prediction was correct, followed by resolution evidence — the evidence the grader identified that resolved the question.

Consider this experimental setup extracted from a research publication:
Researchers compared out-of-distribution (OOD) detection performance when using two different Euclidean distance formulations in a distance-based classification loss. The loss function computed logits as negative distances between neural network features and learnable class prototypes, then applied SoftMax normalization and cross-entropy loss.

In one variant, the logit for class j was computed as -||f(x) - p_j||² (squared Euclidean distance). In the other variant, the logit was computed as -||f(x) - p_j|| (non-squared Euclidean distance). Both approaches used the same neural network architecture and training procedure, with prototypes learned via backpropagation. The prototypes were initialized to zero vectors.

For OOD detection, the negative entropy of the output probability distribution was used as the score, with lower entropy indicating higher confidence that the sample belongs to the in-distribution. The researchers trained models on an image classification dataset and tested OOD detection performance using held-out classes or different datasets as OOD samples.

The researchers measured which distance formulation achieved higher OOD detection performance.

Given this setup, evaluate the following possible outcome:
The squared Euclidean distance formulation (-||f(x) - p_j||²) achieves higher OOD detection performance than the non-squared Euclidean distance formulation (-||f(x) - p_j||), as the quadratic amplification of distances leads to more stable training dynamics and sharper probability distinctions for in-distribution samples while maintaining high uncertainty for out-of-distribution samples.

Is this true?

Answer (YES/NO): NO